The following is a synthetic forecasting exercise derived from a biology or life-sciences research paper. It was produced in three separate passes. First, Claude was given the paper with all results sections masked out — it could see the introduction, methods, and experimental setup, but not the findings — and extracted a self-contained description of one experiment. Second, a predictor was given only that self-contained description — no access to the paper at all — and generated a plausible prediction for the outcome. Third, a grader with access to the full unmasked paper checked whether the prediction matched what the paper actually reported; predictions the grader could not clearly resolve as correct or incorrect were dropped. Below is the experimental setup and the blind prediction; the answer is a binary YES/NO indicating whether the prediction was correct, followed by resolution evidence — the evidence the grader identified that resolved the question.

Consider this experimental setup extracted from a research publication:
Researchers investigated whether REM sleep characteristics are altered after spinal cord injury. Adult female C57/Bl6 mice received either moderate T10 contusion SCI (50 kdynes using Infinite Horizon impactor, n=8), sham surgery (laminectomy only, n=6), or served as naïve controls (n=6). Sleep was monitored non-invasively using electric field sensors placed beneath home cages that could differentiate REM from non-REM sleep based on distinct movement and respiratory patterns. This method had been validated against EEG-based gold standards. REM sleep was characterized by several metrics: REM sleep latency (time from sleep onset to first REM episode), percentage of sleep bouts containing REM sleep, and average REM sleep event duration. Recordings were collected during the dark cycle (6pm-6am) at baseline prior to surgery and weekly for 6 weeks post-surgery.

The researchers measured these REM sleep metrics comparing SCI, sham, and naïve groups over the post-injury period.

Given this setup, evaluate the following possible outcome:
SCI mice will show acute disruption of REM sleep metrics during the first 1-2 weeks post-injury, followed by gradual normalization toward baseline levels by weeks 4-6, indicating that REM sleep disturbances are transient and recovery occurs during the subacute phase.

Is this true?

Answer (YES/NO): NO